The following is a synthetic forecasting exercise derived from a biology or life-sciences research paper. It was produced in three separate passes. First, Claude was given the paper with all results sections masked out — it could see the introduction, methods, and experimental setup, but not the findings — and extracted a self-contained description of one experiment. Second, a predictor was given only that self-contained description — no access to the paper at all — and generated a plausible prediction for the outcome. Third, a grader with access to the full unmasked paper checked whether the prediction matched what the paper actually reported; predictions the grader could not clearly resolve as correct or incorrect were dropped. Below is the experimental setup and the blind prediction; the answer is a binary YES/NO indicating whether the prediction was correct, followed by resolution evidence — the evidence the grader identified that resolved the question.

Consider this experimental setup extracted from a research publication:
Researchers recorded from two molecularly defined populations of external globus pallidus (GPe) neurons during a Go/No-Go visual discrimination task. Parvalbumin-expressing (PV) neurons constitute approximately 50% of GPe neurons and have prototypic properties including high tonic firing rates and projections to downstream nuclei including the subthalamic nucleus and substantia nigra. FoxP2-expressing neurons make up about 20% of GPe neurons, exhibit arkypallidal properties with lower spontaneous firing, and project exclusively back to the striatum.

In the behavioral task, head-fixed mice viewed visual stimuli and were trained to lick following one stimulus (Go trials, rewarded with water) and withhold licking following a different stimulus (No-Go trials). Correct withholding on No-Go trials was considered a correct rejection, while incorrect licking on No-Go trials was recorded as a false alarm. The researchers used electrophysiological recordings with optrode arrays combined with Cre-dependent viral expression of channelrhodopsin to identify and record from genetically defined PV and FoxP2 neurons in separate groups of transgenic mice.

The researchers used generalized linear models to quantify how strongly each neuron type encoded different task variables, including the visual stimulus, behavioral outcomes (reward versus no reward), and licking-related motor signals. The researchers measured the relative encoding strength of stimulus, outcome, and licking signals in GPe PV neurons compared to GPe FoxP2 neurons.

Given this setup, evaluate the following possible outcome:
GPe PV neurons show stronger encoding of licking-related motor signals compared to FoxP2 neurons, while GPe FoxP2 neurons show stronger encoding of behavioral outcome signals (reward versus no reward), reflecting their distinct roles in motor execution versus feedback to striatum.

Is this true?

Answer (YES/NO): NO